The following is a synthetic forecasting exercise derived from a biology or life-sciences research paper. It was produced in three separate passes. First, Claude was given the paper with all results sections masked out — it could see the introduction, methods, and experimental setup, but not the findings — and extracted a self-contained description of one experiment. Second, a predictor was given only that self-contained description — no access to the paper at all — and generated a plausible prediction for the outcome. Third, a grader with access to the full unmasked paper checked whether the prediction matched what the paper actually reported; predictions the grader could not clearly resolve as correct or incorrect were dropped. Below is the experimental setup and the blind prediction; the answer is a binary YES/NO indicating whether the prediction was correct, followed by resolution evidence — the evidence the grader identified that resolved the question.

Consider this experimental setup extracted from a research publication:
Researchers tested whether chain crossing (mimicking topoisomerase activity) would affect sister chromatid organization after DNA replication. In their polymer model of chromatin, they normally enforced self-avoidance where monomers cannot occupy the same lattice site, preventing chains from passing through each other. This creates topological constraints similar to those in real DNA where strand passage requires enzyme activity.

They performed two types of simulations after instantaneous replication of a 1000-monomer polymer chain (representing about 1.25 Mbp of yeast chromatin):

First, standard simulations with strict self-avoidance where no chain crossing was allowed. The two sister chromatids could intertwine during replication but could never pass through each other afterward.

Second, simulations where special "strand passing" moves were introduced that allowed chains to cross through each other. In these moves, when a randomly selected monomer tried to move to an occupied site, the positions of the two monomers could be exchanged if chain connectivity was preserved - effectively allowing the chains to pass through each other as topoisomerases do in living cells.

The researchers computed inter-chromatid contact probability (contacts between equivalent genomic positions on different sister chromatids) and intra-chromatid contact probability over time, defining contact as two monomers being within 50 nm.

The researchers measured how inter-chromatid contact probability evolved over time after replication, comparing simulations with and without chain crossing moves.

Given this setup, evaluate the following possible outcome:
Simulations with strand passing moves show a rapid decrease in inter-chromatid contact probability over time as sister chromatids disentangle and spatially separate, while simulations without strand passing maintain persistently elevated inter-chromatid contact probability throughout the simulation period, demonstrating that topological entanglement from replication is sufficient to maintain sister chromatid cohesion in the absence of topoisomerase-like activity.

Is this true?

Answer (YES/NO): YES